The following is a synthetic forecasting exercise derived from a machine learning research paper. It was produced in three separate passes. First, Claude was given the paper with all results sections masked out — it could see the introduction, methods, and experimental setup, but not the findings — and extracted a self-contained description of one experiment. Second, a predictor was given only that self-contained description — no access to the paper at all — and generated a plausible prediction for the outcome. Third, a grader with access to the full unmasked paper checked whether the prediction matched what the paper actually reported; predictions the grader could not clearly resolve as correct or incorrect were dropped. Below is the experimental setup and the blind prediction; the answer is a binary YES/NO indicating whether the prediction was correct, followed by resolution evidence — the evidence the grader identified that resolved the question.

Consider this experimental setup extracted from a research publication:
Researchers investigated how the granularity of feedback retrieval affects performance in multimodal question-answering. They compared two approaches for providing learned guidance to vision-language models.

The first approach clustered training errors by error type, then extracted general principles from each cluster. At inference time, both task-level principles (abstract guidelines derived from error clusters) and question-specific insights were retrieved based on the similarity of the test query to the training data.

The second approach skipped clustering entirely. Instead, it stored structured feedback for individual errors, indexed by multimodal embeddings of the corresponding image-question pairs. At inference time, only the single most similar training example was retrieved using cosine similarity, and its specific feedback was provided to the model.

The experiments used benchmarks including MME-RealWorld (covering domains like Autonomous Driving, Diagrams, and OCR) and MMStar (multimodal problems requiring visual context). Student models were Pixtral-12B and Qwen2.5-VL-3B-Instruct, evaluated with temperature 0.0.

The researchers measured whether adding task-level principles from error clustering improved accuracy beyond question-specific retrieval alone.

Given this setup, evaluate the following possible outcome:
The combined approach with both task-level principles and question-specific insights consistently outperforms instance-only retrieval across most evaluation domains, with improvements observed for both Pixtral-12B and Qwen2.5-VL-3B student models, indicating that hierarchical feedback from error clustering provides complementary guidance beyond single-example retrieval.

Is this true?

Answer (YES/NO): NO